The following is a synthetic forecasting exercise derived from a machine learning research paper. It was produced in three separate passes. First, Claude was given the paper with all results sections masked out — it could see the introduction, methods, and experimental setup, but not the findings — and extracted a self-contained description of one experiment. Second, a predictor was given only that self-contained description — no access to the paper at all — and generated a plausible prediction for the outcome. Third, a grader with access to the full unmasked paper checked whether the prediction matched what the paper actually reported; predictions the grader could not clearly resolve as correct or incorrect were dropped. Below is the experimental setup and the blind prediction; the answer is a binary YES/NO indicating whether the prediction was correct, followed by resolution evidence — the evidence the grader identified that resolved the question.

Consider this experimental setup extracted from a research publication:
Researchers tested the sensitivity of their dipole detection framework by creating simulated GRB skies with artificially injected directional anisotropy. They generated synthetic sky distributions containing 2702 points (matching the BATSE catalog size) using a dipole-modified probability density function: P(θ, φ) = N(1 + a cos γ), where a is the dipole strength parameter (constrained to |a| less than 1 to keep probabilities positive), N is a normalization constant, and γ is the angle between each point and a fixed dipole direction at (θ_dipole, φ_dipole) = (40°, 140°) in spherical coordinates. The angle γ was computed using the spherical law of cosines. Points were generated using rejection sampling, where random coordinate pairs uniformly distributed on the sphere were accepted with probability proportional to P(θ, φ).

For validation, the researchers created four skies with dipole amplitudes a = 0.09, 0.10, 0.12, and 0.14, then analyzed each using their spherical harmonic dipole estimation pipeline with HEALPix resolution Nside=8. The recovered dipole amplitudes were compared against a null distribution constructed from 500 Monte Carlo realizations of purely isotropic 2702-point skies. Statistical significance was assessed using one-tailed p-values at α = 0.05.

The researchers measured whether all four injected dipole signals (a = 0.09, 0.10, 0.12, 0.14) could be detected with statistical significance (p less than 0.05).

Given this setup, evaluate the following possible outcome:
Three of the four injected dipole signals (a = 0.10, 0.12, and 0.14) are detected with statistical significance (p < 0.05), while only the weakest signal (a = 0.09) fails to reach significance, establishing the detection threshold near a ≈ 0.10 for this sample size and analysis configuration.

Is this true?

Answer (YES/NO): NO